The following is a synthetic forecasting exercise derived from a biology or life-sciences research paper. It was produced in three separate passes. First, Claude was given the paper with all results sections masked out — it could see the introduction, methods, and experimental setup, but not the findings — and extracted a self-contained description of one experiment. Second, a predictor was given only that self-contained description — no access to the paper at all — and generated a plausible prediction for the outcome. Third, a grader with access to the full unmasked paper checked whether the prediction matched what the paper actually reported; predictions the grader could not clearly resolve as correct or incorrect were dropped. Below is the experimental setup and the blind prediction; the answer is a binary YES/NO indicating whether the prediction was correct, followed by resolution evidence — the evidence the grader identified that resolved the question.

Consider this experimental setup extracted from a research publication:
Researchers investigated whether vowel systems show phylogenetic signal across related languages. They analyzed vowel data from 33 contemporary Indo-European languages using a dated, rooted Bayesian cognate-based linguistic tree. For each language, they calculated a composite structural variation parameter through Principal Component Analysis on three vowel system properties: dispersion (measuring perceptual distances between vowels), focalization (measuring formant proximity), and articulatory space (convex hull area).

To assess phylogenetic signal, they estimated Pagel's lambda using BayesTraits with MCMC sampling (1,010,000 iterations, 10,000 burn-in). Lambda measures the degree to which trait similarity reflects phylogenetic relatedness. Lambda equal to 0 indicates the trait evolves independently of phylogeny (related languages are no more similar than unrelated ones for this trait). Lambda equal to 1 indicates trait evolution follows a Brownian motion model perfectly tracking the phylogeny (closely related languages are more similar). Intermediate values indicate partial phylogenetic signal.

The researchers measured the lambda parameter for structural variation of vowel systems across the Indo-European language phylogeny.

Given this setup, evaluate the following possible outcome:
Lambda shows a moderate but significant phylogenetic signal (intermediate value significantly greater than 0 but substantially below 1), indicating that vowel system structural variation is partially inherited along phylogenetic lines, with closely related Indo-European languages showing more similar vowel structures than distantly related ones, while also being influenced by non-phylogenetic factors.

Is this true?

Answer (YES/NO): NO